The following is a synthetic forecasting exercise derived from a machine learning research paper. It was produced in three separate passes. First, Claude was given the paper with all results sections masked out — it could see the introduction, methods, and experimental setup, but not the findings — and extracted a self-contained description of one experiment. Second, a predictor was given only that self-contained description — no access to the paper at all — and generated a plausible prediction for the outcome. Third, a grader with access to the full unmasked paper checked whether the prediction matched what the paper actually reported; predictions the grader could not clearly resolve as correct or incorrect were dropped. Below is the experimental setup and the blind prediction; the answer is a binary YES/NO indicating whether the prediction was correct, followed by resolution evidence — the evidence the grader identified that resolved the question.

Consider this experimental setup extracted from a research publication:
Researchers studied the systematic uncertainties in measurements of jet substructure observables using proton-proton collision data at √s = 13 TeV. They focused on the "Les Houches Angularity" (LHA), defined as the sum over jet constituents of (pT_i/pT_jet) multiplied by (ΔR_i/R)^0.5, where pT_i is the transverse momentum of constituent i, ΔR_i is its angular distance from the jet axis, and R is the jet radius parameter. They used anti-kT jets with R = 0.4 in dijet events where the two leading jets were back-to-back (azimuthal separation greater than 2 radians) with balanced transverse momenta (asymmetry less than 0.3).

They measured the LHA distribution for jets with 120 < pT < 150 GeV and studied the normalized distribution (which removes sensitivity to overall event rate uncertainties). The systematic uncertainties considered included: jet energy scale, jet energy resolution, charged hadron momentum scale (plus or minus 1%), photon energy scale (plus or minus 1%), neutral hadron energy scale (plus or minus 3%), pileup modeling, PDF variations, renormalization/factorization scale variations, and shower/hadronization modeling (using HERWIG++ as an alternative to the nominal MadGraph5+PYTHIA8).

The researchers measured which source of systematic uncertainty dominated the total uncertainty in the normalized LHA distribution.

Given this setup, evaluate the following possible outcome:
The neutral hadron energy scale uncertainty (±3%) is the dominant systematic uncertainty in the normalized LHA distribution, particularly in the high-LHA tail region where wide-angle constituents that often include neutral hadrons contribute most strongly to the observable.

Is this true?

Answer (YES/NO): NO